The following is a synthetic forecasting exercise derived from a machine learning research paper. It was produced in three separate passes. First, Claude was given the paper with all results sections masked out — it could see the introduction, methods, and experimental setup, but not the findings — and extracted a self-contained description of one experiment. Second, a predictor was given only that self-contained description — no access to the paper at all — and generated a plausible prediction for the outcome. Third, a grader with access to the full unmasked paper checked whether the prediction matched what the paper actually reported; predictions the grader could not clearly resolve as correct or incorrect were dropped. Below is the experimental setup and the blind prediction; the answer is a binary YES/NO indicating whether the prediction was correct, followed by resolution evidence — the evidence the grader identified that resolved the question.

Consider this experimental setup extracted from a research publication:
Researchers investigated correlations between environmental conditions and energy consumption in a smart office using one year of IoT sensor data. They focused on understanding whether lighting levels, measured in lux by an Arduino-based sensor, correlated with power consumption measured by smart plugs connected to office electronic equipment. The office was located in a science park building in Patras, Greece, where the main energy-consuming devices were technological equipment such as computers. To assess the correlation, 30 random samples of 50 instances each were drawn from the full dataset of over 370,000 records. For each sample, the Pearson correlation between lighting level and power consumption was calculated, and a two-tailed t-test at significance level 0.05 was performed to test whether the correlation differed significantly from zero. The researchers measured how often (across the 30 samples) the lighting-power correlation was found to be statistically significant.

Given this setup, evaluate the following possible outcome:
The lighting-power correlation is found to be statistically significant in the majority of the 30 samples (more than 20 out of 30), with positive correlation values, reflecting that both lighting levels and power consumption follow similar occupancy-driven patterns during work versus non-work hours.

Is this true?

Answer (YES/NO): NO